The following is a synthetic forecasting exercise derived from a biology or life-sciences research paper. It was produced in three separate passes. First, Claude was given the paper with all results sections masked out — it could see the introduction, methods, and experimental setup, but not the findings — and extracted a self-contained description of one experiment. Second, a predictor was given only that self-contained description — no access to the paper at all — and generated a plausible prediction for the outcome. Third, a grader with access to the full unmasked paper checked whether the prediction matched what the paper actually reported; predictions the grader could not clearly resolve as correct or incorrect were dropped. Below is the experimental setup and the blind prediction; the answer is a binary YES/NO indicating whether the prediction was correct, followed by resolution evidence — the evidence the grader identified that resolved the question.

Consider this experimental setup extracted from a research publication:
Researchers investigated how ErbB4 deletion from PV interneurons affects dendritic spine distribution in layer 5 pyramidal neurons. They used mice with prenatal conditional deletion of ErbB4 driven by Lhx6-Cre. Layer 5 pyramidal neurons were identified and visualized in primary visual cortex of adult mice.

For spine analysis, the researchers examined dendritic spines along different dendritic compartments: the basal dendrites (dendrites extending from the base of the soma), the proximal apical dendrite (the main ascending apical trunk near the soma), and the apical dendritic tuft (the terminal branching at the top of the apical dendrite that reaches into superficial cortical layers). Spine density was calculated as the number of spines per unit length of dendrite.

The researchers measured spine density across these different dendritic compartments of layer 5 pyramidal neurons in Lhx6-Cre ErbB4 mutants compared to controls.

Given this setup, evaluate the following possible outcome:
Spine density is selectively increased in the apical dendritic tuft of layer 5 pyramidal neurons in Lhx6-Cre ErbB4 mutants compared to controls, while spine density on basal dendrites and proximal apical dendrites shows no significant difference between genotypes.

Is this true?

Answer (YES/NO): YES